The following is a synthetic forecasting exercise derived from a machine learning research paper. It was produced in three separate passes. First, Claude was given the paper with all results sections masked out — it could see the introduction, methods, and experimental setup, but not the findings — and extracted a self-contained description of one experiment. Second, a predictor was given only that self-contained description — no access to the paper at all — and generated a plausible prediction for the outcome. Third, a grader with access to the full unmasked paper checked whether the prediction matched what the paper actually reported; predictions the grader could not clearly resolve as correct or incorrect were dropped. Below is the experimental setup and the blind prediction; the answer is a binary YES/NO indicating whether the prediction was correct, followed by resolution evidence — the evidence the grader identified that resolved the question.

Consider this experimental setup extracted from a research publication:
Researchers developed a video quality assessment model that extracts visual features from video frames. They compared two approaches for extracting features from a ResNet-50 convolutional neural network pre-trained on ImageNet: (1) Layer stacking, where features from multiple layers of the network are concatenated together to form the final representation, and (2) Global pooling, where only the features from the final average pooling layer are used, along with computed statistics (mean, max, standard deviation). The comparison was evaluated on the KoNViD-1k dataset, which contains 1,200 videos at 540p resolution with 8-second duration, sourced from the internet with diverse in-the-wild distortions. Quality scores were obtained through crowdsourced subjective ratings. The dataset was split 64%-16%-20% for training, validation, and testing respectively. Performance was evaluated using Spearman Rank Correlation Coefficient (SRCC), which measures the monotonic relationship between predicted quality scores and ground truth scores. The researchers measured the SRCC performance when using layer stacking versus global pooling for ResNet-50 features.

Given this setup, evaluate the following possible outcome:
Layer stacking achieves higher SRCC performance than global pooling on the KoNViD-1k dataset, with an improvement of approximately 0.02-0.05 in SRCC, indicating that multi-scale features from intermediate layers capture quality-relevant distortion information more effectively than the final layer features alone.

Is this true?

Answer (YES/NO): NO